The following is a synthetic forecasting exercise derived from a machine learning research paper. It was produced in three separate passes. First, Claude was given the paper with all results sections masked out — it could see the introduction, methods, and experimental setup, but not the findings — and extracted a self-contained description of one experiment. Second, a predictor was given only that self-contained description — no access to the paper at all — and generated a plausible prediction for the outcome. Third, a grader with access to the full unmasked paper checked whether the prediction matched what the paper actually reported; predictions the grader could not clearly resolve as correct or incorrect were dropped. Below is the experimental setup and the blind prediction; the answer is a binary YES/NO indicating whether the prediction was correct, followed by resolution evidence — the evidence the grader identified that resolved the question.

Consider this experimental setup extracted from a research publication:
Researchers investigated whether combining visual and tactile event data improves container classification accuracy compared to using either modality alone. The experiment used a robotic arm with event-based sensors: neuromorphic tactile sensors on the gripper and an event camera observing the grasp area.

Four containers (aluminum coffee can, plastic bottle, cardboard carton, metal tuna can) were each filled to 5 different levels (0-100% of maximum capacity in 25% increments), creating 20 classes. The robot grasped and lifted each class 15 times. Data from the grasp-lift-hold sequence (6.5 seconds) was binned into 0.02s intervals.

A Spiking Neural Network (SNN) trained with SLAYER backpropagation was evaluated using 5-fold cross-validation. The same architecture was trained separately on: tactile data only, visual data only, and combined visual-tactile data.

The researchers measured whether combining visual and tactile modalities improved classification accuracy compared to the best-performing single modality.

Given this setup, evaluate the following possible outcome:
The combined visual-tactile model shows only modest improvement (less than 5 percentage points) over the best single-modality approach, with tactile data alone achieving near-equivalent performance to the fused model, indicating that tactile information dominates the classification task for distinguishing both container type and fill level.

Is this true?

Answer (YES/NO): NO